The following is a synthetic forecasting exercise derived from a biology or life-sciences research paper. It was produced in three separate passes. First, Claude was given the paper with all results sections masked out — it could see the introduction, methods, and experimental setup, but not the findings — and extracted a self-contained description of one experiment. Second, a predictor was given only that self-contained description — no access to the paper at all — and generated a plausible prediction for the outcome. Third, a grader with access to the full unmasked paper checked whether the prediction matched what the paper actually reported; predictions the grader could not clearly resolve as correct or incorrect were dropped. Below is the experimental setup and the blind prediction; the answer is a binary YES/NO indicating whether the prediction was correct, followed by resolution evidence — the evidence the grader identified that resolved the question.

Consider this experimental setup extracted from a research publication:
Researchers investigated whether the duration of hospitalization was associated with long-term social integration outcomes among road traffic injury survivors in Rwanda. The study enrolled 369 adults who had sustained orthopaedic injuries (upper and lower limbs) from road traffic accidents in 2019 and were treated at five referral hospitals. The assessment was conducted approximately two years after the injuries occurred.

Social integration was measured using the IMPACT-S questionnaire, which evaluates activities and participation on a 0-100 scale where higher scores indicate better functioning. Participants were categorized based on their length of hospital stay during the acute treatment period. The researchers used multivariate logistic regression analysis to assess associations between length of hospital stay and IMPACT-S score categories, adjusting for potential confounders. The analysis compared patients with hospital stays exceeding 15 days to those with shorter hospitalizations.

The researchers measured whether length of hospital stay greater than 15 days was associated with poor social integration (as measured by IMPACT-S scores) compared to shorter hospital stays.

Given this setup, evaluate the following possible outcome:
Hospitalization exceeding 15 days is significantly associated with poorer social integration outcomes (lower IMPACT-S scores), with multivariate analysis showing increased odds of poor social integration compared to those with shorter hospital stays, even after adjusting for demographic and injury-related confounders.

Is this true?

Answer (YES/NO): YES